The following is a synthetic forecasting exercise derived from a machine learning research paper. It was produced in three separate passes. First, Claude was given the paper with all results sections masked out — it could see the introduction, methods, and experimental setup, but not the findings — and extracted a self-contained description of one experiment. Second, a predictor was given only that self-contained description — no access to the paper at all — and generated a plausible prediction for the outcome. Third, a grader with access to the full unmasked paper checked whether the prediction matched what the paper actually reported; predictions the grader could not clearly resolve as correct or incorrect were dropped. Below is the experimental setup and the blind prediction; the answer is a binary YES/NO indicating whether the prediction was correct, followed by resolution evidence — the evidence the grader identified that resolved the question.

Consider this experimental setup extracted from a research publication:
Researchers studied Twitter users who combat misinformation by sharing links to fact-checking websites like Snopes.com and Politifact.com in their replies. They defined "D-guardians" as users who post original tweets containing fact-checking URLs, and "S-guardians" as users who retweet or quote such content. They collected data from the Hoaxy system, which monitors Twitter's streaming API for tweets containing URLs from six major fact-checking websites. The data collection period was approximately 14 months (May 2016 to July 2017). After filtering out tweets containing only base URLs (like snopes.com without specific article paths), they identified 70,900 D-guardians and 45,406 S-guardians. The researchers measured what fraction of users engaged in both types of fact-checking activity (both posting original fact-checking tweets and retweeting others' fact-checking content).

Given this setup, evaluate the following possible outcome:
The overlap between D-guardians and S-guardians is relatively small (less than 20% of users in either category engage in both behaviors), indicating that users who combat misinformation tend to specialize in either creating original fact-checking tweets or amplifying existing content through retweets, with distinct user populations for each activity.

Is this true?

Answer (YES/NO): YES